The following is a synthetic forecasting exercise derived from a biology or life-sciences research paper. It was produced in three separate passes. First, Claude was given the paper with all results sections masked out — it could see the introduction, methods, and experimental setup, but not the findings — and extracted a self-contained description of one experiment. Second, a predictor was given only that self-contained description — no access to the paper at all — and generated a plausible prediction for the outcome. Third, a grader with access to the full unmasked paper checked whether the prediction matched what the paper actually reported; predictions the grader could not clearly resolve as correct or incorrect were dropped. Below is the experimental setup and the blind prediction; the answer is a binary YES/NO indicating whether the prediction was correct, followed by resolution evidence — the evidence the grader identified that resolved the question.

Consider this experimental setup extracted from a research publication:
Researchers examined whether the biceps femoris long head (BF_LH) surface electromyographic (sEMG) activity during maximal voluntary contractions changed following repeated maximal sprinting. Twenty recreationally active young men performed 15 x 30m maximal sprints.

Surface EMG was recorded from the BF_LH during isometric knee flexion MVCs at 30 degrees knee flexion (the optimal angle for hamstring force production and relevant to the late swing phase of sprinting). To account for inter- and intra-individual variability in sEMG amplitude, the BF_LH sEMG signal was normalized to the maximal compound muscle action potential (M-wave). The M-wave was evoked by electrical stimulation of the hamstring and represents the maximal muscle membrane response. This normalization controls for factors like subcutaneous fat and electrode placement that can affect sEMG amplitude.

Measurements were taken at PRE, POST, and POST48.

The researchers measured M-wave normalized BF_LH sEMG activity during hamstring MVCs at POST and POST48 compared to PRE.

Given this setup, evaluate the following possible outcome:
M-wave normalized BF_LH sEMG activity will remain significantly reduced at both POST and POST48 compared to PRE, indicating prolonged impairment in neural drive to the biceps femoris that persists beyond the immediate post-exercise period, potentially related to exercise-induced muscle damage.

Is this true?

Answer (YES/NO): NO